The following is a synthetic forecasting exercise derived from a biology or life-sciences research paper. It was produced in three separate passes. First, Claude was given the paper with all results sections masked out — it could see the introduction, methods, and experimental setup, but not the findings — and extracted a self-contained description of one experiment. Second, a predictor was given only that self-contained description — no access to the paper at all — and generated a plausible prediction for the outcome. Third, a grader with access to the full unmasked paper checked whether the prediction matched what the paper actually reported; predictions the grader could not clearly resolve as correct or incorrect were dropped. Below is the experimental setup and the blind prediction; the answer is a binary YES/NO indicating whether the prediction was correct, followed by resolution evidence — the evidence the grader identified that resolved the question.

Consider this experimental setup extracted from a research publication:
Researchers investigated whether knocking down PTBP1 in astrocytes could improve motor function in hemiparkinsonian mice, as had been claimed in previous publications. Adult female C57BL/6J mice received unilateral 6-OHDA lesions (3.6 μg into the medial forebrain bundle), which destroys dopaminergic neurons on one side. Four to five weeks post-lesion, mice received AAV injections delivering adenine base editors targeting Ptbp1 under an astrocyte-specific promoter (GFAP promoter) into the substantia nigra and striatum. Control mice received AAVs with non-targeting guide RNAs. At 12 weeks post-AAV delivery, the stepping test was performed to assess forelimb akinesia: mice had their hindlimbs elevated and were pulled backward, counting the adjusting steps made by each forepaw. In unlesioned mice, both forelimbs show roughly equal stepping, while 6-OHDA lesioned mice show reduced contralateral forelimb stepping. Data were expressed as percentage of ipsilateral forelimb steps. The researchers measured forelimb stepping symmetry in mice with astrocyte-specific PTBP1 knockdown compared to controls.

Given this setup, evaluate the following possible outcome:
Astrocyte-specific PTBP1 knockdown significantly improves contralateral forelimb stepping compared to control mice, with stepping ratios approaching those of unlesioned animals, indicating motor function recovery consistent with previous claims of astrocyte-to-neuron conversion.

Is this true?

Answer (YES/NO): NO